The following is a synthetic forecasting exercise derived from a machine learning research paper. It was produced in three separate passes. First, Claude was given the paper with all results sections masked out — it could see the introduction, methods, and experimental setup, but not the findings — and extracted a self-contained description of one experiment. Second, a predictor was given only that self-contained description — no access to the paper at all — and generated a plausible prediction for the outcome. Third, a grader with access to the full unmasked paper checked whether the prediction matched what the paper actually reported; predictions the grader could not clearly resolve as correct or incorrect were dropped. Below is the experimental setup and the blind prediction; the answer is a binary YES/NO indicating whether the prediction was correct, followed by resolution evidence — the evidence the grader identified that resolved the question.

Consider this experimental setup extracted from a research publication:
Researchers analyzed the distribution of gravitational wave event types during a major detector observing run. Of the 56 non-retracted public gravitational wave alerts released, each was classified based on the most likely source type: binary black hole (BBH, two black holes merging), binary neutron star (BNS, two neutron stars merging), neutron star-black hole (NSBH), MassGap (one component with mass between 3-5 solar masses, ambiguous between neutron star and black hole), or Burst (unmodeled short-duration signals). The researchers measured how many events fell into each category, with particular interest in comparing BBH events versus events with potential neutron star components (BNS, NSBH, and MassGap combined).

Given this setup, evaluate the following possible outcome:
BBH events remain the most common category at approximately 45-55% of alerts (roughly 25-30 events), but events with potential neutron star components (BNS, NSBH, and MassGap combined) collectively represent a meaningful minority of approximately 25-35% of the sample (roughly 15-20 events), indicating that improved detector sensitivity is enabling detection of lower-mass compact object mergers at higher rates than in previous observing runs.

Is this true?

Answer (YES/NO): NO